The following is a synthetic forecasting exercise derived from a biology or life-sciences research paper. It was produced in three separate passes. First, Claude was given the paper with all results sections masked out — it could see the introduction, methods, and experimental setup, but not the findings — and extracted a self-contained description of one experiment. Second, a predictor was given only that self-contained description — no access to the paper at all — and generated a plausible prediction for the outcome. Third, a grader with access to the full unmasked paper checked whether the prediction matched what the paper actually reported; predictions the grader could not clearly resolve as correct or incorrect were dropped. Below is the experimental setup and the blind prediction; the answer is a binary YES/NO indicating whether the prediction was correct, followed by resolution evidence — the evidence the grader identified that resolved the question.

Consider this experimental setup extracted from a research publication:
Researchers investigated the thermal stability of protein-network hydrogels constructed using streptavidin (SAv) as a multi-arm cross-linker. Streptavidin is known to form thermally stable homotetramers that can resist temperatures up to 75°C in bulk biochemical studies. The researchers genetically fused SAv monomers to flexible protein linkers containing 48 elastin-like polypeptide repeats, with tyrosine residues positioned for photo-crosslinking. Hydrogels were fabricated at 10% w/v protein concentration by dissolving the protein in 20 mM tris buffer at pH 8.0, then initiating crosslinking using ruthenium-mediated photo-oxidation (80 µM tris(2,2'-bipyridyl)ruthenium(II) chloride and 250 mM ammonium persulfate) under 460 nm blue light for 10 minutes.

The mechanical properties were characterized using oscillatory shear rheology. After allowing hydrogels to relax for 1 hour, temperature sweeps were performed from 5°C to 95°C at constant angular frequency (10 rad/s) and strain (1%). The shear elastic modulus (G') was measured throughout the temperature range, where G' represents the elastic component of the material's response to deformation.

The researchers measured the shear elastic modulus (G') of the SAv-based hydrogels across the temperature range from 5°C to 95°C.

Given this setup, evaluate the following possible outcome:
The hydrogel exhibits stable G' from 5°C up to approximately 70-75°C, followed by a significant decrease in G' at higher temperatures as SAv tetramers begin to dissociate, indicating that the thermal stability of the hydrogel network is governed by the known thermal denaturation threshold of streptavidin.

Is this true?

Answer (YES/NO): NO